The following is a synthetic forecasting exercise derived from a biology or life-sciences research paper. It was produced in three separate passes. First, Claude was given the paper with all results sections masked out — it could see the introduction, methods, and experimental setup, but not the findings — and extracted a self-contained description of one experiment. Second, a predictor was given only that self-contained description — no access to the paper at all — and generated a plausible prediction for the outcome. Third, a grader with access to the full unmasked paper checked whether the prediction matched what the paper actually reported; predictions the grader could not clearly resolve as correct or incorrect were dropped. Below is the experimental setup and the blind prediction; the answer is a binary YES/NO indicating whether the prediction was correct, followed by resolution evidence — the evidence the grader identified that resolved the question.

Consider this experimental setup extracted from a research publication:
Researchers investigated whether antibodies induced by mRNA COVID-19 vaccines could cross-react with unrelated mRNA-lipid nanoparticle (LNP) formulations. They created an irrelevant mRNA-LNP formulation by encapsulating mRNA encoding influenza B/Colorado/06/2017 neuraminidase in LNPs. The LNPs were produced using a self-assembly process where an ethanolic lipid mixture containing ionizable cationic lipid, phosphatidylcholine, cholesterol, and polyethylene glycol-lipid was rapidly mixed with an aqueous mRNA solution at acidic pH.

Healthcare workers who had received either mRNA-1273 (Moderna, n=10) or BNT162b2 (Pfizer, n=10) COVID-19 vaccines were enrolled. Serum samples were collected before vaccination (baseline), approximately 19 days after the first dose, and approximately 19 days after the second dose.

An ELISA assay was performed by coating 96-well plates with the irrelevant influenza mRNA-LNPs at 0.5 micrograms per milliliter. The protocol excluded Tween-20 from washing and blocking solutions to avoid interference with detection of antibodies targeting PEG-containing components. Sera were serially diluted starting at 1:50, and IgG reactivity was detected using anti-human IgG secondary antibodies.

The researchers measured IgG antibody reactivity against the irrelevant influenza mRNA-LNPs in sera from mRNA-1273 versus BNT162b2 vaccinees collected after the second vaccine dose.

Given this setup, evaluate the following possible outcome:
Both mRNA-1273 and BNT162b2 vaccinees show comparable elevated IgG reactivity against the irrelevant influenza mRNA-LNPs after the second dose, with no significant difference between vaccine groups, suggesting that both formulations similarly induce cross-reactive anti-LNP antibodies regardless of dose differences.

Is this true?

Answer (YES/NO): NO